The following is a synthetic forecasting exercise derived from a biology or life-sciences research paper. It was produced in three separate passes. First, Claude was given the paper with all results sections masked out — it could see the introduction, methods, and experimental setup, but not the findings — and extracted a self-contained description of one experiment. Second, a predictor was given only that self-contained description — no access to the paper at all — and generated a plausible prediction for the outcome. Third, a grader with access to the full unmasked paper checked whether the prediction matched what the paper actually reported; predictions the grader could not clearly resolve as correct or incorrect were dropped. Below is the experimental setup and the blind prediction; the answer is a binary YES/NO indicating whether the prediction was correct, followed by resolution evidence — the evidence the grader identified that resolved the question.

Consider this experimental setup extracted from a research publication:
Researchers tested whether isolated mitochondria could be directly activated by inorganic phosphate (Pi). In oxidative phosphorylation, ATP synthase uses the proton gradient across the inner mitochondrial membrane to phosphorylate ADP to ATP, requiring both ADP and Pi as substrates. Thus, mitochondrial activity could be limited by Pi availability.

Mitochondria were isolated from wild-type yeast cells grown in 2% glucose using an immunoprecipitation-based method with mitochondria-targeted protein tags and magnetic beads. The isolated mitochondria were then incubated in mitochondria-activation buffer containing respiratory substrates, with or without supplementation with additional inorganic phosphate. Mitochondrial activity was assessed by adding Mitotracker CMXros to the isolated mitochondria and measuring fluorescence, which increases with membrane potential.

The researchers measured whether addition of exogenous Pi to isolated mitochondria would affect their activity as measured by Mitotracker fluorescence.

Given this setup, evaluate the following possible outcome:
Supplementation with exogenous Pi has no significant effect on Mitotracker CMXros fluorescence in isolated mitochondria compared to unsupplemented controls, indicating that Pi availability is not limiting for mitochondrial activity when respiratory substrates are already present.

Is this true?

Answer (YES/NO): NO